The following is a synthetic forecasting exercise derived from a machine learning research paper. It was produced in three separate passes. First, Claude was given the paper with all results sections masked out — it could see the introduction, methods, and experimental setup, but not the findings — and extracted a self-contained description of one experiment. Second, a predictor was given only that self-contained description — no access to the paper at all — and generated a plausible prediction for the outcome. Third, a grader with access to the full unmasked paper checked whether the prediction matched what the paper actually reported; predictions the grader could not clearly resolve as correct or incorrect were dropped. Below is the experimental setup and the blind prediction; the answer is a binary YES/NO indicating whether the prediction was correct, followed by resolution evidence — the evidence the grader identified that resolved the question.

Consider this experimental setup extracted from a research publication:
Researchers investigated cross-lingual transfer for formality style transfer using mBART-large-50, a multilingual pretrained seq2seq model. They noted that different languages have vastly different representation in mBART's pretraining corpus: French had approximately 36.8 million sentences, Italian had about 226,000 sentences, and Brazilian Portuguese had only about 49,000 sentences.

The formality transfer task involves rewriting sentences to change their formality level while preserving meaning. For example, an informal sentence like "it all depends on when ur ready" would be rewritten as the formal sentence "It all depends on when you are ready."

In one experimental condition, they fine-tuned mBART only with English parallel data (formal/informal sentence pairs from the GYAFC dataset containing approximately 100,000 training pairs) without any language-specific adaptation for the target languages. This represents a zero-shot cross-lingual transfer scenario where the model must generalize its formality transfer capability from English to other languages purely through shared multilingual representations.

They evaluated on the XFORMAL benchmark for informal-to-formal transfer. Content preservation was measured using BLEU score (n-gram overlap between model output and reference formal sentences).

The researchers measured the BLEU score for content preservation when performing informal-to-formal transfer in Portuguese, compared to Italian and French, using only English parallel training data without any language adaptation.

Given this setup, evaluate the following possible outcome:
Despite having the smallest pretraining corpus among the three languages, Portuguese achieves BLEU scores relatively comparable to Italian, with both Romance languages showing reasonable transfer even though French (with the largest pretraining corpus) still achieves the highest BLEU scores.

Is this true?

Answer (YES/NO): NO